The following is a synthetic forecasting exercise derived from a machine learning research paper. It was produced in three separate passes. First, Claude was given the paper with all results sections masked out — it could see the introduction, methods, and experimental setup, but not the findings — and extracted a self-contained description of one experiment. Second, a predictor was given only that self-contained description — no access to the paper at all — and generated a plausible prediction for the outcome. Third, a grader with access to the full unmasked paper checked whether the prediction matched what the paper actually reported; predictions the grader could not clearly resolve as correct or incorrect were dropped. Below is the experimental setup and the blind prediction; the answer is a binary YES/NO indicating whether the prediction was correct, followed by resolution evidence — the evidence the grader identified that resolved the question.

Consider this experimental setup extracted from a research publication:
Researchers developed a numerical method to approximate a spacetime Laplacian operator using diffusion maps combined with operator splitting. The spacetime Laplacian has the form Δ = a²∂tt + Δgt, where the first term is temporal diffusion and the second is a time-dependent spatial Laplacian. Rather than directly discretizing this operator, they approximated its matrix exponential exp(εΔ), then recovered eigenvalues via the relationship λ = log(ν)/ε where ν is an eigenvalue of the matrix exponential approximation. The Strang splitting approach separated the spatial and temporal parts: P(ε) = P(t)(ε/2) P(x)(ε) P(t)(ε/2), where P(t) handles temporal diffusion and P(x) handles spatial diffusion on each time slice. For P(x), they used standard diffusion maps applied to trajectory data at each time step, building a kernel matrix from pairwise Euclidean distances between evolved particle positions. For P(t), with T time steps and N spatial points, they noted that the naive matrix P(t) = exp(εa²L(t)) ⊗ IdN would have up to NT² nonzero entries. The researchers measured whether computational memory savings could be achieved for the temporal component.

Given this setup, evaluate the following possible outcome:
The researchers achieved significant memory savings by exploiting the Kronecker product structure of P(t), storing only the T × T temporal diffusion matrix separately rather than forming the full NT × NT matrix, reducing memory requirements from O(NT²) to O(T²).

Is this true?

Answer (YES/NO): YES